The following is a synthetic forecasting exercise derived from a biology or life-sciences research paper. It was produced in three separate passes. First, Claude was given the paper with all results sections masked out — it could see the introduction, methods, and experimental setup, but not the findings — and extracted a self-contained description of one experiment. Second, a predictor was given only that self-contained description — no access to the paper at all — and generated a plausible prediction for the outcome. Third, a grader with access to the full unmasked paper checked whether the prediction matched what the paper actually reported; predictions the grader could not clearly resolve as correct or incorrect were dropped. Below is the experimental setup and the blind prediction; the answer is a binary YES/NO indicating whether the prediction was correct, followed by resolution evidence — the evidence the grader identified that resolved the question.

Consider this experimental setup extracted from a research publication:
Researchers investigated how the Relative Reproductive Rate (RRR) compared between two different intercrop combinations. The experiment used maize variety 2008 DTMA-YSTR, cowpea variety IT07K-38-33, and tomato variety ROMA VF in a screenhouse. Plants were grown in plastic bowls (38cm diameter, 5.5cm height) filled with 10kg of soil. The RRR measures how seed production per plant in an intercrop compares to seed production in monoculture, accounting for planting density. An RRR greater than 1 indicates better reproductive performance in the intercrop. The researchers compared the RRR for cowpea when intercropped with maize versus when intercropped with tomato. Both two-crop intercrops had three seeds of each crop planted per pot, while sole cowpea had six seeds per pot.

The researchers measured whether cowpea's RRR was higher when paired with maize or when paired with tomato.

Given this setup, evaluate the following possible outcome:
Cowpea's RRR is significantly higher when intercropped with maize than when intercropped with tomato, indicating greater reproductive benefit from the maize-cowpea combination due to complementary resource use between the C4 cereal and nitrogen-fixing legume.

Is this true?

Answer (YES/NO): NO